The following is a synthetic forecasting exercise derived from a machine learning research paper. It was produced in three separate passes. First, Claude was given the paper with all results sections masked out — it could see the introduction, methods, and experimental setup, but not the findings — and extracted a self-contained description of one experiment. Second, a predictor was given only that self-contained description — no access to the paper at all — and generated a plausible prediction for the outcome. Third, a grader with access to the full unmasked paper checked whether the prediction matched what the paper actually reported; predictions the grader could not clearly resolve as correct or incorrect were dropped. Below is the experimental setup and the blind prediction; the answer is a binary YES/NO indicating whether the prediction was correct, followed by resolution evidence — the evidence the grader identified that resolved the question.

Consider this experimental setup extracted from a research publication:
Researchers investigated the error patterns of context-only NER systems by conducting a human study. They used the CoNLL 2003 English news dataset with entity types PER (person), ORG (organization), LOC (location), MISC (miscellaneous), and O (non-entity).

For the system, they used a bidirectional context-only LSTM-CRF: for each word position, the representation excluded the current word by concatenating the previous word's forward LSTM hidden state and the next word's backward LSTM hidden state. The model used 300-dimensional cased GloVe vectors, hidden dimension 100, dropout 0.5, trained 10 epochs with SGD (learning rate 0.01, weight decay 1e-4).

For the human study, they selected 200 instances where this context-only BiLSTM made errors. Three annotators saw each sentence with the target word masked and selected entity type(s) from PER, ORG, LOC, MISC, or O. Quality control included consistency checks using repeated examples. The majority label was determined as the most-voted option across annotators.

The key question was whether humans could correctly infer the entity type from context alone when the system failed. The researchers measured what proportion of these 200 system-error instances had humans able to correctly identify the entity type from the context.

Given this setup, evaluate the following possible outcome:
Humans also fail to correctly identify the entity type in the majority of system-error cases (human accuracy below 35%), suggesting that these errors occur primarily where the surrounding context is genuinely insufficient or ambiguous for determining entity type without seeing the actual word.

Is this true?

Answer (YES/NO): YES